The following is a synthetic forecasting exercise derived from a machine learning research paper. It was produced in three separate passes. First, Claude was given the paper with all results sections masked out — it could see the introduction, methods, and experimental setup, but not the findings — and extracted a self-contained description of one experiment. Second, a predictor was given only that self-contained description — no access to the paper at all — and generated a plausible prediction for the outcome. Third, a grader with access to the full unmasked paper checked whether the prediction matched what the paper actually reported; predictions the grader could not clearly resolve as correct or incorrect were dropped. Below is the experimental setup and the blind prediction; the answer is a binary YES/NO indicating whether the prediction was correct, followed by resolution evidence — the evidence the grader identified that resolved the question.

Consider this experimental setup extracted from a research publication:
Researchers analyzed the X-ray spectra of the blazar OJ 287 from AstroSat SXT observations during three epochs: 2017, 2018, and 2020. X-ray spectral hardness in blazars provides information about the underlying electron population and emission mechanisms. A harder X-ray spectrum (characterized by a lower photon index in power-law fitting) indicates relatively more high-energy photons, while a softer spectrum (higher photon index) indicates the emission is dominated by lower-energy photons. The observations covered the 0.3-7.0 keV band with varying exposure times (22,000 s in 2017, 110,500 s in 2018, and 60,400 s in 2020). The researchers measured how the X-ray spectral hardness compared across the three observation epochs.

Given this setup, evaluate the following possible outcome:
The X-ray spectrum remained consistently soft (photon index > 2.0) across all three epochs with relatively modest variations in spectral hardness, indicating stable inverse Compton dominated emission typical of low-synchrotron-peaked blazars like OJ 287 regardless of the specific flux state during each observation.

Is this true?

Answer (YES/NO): NO